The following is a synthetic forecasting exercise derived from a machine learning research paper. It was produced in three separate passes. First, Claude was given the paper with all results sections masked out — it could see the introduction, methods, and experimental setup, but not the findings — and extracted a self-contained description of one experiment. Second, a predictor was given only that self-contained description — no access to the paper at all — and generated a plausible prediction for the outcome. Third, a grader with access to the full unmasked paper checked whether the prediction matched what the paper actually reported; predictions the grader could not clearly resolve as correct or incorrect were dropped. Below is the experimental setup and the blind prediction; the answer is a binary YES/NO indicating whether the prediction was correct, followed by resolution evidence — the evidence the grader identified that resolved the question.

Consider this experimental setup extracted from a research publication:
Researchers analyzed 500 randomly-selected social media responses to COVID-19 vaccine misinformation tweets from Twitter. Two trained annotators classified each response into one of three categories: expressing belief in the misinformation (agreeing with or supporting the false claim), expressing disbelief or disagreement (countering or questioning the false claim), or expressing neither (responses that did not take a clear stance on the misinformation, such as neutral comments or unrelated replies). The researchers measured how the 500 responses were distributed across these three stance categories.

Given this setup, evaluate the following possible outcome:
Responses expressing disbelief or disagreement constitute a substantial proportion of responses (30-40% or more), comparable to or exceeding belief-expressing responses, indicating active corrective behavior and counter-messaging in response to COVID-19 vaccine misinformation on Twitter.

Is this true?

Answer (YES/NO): NO